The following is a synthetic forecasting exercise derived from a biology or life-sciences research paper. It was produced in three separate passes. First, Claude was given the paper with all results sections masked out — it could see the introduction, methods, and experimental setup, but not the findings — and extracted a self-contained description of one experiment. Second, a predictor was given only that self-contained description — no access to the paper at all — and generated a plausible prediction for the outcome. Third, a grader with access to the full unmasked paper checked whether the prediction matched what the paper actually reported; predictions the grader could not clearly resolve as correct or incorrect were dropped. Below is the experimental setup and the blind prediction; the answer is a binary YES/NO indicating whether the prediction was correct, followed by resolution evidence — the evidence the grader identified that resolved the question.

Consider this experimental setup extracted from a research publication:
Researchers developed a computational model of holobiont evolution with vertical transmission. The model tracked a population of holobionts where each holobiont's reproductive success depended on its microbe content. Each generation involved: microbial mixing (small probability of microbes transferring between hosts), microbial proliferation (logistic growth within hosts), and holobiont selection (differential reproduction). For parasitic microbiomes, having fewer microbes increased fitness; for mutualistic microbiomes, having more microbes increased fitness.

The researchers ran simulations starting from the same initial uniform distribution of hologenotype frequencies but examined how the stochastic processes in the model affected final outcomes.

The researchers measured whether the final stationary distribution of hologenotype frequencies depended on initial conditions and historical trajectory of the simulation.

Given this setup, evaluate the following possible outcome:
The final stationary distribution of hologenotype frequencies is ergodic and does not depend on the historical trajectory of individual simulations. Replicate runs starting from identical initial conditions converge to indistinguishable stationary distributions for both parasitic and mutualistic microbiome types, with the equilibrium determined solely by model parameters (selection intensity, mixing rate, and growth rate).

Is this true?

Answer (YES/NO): NO